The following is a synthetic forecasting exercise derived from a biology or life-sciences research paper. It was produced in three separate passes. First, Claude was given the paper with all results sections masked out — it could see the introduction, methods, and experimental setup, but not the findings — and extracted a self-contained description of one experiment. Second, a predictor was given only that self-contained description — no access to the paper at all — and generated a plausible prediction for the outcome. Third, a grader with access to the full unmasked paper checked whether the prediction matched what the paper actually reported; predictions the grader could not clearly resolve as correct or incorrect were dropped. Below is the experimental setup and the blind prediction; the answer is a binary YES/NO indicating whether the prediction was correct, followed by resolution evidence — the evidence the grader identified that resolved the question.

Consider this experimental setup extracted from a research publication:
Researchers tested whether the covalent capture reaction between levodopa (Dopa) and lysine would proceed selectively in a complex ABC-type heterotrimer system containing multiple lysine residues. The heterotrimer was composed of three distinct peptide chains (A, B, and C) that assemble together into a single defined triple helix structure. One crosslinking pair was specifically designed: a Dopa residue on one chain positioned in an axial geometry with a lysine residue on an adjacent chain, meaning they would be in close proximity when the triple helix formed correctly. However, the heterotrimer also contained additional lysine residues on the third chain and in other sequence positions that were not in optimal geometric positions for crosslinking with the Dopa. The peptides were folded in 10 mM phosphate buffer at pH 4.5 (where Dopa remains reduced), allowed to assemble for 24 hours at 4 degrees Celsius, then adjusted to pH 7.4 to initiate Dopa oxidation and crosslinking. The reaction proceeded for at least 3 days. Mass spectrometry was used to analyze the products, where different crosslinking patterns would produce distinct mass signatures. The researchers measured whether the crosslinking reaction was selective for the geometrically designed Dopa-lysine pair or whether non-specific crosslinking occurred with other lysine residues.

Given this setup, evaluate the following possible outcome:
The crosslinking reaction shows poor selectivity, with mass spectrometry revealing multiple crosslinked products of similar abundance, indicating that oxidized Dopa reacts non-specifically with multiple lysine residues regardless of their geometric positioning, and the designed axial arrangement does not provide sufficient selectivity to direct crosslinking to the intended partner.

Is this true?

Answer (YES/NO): NO